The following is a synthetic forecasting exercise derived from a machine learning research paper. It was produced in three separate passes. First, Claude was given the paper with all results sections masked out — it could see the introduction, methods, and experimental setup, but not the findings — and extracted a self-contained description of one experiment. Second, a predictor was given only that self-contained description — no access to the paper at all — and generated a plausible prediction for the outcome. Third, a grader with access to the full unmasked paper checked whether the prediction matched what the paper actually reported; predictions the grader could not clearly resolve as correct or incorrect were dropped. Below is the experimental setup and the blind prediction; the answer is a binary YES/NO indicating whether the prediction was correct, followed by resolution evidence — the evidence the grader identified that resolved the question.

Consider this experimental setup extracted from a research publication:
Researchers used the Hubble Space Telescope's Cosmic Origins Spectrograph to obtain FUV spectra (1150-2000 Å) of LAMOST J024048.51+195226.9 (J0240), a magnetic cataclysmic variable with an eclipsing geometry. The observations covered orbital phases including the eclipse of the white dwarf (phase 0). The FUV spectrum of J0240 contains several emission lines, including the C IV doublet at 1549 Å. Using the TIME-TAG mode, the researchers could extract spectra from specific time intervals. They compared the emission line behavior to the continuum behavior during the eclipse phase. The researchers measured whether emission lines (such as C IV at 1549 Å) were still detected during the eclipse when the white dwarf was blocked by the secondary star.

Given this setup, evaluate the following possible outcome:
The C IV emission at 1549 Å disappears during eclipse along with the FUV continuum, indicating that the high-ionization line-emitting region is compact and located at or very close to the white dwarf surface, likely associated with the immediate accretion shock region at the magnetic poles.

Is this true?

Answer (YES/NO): NO